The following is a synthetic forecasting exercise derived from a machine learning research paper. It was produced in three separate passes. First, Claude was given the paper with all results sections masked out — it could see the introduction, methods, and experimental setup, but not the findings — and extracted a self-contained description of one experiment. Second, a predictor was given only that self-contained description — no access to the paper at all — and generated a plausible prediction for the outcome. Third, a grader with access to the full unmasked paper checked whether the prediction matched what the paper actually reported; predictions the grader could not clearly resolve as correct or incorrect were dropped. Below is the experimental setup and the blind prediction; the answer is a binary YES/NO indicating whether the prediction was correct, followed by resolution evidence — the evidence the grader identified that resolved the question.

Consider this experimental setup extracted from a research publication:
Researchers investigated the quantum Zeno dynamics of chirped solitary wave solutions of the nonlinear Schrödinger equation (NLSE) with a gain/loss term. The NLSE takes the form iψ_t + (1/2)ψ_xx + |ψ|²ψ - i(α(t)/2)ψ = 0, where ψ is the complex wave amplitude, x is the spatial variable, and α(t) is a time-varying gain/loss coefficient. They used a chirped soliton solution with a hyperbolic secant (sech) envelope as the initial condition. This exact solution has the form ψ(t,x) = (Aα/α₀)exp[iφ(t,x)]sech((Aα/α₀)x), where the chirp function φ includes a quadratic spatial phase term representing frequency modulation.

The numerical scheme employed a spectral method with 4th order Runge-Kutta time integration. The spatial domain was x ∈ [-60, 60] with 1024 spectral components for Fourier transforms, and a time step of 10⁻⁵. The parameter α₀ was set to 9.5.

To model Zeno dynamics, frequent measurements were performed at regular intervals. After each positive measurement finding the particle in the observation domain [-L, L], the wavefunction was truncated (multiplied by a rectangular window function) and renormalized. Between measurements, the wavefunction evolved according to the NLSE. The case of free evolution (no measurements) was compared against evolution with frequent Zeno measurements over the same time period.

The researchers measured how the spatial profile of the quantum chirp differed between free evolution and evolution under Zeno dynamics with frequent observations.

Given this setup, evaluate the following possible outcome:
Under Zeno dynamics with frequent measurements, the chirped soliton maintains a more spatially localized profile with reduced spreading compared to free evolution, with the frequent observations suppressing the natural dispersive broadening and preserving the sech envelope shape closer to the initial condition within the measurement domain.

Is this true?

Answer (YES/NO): YES